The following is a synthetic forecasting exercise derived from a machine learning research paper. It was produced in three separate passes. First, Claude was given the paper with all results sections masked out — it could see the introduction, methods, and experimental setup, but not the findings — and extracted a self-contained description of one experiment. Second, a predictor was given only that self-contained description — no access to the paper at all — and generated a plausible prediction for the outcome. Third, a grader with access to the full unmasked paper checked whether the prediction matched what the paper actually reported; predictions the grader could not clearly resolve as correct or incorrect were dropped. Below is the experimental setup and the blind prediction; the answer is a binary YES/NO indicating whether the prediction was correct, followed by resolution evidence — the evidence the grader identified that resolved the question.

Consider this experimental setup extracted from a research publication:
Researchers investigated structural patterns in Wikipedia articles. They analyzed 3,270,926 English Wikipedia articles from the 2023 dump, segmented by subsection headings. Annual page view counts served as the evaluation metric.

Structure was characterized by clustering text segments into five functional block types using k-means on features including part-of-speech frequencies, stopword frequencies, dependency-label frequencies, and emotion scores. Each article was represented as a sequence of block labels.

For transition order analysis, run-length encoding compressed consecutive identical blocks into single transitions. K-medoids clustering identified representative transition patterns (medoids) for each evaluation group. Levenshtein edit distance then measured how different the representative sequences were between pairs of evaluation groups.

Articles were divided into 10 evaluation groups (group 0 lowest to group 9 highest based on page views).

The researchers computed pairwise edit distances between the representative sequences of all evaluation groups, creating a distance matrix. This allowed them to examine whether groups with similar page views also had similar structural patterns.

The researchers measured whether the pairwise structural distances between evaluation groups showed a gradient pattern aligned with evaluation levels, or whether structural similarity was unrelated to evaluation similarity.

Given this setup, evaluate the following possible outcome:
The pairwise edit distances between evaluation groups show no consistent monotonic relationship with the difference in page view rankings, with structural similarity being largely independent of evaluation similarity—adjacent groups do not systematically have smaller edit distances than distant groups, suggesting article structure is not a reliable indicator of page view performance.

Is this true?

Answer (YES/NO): NO